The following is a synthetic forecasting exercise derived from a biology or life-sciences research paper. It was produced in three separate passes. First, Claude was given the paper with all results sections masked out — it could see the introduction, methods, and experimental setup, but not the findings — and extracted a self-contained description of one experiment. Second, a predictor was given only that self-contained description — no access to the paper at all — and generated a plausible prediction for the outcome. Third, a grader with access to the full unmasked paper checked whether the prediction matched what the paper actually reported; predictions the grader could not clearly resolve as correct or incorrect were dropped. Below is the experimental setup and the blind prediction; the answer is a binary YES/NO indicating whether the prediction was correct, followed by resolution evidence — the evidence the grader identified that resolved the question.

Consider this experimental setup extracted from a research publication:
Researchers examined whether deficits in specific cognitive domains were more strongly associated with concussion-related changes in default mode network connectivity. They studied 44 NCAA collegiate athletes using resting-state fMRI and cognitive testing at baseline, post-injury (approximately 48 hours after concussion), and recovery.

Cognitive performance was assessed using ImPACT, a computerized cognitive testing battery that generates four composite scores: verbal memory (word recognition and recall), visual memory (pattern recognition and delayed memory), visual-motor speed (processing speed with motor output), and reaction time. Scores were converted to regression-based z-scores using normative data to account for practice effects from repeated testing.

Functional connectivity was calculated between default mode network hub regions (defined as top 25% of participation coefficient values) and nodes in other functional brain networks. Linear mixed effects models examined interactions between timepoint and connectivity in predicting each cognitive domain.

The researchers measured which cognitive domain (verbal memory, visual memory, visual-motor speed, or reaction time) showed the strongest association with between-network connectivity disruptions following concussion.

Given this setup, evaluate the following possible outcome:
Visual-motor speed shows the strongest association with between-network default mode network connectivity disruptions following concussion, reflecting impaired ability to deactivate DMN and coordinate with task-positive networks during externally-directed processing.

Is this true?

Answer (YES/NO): NO